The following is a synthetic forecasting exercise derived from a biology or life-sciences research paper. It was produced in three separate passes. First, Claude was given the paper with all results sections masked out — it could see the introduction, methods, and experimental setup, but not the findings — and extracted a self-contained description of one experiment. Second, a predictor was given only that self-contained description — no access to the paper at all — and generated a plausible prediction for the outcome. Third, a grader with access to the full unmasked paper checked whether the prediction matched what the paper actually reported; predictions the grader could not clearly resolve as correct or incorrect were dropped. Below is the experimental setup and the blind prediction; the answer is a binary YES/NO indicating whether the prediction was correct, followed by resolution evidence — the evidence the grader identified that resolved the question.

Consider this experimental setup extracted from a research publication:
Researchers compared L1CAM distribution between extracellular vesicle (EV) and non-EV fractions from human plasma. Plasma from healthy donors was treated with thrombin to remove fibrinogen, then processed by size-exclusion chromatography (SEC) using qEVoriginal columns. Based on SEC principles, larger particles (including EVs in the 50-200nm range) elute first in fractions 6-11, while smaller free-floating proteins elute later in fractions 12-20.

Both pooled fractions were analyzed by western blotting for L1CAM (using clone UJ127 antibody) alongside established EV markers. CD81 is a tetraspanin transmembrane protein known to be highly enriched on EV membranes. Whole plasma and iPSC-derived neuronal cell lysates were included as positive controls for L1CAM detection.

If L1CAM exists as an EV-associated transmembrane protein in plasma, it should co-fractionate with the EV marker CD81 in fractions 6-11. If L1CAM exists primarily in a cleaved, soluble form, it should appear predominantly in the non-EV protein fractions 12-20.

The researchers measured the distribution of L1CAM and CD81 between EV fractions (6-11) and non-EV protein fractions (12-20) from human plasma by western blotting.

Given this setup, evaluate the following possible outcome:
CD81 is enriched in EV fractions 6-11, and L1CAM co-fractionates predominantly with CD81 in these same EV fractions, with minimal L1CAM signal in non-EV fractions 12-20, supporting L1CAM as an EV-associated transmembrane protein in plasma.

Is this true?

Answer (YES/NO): NO